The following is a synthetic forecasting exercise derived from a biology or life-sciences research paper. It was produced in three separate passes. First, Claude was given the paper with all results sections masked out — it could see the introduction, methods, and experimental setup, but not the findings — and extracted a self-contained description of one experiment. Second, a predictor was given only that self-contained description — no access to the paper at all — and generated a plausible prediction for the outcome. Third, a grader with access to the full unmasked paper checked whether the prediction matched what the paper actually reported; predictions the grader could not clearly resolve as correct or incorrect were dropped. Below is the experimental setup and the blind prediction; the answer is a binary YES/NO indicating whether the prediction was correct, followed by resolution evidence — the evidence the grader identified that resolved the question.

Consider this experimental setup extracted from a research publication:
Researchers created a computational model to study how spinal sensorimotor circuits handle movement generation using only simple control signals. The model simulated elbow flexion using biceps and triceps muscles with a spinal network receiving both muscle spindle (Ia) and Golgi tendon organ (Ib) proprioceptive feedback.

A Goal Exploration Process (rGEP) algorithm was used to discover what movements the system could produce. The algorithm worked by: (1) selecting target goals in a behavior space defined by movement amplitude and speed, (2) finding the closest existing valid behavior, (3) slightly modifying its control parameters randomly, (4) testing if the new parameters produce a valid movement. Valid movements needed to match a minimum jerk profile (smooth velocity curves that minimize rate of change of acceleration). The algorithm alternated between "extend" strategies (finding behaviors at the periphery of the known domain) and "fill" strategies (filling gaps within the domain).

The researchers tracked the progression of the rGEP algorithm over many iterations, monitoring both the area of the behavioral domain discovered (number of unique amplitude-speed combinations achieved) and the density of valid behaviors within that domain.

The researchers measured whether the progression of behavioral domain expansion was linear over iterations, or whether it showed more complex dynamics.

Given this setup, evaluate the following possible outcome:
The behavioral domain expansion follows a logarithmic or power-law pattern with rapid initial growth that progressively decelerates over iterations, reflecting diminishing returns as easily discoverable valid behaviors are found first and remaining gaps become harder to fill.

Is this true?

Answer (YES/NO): NO